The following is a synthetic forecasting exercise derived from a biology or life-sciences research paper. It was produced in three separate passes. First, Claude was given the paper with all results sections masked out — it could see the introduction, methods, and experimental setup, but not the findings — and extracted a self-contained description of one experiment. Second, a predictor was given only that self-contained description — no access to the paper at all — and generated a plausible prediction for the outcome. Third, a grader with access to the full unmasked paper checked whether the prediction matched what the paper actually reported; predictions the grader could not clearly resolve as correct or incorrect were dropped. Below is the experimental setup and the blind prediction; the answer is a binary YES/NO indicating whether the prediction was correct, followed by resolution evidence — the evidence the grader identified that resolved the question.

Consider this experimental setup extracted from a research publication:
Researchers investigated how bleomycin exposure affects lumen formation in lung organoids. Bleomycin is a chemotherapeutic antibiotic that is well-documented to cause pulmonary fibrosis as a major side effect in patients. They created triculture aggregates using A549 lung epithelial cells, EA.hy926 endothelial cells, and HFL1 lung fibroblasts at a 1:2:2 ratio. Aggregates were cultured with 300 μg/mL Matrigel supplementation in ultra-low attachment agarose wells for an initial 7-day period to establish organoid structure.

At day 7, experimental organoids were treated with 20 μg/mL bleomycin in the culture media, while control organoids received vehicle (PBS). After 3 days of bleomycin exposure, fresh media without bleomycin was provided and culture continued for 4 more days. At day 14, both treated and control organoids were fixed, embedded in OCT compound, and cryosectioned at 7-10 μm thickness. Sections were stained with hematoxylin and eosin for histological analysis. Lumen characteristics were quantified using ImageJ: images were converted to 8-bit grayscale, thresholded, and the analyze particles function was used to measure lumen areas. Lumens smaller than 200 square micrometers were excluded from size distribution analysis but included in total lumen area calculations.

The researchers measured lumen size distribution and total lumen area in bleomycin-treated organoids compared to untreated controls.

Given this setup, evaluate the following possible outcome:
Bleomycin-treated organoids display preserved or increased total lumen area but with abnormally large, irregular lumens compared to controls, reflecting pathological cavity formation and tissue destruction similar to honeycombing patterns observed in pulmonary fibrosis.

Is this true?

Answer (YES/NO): NO